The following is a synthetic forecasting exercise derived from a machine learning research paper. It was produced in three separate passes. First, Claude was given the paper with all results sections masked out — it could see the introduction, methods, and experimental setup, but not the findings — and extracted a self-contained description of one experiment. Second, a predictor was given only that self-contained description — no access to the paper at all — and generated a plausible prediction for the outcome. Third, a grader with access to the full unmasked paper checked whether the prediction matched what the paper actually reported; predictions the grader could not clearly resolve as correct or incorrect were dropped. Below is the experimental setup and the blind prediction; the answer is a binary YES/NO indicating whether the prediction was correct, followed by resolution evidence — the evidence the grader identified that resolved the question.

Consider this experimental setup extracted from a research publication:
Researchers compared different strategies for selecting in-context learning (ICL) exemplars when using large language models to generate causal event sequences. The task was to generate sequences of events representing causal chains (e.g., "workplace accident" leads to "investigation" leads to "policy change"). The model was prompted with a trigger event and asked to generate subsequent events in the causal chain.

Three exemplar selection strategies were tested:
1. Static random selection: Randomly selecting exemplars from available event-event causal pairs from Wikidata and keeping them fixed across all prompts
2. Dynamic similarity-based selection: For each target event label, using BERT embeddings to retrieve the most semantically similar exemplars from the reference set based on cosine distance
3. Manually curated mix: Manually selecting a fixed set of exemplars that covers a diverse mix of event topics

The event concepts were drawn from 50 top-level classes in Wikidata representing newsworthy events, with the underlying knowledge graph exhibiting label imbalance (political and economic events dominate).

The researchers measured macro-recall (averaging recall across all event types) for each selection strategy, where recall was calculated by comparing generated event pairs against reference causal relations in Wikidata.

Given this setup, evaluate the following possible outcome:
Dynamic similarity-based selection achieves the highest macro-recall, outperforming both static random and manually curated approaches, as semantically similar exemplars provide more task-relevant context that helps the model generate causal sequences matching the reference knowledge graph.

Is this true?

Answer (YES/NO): NO